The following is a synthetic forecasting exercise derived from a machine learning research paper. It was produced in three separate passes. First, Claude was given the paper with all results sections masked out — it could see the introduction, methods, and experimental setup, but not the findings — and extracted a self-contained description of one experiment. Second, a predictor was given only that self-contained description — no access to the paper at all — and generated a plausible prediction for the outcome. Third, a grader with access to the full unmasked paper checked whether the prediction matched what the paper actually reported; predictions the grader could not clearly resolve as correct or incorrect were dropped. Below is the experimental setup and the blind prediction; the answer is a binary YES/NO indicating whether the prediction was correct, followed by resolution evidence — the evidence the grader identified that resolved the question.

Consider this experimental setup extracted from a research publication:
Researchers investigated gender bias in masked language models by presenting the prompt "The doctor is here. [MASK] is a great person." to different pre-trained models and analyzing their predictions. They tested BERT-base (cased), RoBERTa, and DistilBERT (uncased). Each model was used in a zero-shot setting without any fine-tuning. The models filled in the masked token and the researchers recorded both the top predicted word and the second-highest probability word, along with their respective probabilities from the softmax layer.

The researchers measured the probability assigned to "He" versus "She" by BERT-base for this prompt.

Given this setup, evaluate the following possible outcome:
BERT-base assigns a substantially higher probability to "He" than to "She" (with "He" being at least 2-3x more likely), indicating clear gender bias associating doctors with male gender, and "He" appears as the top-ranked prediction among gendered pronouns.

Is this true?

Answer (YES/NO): YES